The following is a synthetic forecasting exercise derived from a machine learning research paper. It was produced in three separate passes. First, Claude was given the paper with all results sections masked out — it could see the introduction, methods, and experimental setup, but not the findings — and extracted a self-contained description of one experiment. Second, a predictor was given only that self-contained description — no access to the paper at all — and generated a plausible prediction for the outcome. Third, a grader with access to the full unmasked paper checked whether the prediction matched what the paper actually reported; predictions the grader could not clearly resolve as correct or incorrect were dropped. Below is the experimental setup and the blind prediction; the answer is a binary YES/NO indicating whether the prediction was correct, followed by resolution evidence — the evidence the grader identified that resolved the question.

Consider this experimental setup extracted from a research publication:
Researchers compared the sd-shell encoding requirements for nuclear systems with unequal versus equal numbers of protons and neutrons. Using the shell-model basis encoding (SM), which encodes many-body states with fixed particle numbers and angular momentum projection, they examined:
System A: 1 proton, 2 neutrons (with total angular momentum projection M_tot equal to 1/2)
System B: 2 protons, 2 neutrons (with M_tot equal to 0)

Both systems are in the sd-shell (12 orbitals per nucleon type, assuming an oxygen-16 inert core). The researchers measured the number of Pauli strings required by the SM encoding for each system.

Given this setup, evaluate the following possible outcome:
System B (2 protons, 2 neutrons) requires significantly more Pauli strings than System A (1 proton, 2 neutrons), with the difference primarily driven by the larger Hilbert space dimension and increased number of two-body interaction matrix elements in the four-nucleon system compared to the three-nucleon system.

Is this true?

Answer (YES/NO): NO